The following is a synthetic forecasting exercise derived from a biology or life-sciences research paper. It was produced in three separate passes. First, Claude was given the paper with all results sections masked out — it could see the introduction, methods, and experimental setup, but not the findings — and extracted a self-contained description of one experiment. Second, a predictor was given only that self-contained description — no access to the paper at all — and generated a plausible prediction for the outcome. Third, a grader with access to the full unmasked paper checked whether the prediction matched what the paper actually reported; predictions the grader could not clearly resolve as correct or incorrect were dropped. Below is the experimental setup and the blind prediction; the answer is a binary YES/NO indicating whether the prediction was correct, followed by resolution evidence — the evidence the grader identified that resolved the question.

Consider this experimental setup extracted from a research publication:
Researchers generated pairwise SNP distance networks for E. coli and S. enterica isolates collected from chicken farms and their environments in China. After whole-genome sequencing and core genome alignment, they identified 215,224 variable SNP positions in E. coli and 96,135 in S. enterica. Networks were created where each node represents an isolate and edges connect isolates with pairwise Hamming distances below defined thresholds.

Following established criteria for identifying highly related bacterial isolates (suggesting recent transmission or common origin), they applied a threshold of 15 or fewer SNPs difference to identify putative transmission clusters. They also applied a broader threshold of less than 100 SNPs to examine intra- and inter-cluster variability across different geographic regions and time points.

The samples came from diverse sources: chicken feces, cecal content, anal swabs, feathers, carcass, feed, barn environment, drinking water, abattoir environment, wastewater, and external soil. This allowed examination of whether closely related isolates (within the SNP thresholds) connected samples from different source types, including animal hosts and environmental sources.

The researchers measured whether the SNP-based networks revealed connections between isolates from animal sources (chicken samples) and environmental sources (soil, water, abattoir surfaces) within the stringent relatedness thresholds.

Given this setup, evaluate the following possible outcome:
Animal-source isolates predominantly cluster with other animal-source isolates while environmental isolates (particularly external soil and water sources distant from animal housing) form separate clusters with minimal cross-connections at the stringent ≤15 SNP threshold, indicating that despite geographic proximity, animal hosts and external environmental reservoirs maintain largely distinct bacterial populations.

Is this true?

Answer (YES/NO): NO